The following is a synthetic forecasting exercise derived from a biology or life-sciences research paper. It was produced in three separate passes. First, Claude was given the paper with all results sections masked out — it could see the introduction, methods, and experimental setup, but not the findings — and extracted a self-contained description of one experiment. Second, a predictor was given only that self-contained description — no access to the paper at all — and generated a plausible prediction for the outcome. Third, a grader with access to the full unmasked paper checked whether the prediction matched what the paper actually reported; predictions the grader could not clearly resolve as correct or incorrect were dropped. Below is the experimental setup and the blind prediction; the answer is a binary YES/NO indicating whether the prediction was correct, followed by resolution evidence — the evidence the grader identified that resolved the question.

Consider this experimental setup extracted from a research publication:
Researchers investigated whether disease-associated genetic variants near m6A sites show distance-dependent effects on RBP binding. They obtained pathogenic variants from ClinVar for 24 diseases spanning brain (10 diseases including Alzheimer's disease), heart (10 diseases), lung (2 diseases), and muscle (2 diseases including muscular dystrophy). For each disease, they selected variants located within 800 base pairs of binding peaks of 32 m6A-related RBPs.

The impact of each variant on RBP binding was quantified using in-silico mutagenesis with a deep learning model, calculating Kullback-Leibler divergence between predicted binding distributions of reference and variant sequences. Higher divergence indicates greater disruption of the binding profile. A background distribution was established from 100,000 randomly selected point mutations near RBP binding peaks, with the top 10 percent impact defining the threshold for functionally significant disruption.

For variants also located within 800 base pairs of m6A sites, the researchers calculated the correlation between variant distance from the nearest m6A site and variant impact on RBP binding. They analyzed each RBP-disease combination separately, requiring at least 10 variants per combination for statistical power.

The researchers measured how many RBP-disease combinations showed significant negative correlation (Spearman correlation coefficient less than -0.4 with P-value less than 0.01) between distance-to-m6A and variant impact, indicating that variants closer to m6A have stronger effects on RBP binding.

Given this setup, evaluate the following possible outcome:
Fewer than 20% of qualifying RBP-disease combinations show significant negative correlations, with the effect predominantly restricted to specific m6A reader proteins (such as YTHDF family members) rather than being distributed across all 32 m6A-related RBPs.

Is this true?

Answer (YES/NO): NO